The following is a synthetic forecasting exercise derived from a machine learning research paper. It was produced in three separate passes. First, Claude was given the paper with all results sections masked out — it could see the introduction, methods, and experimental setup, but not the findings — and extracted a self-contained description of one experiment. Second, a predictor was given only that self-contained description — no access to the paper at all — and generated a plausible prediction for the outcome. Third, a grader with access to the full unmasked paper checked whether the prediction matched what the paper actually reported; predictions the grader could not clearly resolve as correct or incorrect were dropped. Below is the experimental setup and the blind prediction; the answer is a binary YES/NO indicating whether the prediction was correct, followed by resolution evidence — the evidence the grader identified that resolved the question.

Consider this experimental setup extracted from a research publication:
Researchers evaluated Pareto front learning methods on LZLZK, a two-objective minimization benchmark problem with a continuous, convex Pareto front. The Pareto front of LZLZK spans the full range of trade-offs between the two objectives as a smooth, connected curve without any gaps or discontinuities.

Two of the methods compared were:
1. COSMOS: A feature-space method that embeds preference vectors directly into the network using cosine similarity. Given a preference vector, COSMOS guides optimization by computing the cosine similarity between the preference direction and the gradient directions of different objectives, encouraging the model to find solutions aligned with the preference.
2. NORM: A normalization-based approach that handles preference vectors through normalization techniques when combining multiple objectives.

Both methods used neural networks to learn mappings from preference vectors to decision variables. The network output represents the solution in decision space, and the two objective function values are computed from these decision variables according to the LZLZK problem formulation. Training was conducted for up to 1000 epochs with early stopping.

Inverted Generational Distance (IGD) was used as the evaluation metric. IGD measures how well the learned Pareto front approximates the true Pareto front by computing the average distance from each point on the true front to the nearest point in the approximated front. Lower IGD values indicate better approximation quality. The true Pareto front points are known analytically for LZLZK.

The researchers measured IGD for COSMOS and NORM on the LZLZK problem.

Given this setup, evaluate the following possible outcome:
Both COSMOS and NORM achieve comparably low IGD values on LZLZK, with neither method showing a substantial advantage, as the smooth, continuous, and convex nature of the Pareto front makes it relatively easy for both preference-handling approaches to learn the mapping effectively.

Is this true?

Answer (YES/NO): NO